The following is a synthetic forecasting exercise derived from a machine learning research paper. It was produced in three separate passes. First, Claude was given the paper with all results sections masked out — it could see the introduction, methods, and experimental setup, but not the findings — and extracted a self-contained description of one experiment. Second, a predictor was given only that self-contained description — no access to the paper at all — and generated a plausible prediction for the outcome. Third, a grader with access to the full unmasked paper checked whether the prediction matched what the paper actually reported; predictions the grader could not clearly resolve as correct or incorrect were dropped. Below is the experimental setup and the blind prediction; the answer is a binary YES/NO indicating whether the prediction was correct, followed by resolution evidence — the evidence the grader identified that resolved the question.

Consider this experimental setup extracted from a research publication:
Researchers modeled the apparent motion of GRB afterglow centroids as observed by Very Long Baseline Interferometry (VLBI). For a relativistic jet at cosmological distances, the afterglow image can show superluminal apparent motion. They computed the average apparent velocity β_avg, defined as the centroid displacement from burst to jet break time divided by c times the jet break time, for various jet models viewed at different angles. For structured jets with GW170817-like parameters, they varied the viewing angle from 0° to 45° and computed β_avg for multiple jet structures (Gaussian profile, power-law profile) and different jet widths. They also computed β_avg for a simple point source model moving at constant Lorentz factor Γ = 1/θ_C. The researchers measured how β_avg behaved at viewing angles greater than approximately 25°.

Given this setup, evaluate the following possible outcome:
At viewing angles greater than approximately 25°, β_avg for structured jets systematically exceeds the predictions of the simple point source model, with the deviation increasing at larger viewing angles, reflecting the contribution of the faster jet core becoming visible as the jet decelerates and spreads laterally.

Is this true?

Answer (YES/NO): NO